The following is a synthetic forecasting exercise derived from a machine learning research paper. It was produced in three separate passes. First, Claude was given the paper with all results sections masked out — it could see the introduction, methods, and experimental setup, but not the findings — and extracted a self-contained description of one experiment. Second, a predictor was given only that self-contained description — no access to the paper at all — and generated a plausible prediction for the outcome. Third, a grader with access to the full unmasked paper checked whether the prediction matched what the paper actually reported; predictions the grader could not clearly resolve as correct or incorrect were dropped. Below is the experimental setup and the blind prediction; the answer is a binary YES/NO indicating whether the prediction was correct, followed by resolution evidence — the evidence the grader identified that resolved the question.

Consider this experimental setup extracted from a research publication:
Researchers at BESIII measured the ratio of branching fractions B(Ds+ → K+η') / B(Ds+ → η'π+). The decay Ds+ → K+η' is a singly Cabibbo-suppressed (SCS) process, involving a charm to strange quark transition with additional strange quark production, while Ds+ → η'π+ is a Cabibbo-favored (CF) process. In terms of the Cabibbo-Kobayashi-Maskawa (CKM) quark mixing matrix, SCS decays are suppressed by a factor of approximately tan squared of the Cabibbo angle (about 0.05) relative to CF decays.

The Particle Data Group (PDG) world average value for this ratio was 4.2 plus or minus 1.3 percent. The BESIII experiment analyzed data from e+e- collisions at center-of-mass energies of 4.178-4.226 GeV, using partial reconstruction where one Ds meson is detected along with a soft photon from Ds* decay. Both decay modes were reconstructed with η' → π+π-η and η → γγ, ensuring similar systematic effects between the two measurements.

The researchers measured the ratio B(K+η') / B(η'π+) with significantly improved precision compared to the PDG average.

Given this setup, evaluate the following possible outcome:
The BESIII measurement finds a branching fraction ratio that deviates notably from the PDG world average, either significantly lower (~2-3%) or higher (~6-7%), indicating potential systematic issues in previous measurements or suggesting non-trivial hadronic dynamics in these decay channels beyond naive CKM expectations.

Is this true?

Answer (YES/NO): NO